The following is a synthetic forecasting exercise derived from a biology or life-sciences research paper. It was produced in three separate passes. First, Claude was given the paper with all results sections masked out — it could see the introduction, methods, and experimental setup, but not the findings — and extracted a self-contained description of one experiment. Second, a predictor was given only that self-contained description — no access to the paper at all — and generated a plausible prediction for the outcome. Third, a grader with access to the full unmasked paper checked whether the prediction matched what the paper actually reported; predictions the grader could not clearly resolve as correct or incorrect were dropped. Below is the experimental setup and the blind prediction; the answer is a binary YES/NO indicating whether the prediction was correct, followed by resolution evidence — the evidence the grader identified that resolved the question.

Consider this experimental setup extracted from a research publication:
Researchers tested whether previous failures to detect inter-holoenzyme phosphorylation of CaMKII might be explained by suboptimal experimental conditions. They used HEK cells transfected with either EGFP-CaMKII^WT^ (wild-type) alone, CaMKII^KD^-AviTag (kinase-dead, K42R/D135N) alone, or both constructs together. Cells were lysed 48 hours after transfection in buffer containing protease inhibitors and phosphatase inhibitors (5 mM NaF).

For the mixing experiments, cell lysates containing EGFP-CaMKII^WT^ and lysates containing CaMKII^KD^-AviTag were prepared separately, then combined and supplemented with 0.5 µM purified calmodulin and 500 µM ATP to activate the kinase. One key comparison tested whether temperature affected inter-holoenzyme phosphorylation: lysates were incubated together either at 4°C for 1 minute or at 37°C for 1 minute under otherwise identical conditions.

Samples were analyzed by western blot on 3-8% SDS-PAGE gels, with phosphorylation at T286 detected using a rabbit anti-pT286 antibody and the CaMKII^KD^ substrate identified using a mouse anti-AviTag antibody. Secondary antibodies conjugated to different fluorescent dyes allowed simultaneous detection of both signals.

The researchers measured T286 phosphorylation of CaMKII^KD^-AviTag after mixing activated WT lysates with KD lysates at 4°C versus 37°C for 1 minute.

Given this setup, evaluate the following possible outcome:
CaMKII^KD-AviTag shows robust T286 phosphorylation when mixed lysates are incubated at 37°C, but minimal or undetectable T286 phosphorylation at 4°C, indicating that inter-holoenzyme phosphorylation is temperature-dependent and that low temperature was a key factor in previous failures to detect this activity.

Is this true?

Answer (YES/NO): YES